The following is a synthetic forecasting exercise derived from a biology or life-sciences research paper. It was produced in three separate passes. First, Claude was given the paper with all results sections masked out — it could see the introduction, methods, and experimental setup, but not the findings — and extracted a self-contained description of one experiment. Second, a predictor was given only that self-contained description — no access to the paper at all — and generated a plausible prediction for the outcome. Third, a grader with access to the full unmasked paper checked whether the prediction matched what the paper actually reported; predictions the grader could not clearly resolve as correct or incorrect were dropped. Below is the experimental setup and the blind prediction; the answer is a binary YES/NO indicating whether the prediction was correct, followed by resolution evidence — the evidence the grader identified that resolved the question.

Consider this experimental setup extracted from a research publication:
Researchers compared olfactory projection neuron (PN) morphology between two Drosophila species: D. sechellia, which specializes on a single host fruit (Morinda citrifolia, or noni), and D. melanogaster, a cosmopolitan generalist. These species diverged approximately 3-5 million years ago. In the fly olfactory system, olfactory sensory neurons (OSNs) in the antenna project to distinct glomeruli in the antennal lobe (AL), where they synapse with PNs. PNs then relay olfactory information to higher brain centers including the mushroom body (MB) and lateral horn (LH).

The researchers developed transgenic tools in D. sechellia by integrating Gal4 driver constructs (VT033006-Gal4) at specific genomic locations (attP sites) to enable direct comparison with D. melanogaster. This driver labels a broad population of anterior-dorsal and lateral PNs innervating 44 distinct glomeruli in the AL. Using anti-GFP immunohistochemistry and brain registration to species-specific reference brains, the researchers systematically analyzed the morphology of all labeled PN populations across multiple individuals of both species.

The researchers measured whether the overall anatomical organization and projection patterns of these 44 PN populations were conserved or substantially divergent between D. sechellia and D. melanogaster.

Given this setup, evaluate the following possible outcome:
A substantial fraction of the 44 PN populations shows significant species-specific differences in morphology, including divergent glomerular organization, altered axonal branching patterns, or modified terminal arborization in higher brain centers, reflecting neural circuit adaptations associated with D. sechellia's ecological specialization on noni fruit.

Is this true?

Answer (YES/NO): NO